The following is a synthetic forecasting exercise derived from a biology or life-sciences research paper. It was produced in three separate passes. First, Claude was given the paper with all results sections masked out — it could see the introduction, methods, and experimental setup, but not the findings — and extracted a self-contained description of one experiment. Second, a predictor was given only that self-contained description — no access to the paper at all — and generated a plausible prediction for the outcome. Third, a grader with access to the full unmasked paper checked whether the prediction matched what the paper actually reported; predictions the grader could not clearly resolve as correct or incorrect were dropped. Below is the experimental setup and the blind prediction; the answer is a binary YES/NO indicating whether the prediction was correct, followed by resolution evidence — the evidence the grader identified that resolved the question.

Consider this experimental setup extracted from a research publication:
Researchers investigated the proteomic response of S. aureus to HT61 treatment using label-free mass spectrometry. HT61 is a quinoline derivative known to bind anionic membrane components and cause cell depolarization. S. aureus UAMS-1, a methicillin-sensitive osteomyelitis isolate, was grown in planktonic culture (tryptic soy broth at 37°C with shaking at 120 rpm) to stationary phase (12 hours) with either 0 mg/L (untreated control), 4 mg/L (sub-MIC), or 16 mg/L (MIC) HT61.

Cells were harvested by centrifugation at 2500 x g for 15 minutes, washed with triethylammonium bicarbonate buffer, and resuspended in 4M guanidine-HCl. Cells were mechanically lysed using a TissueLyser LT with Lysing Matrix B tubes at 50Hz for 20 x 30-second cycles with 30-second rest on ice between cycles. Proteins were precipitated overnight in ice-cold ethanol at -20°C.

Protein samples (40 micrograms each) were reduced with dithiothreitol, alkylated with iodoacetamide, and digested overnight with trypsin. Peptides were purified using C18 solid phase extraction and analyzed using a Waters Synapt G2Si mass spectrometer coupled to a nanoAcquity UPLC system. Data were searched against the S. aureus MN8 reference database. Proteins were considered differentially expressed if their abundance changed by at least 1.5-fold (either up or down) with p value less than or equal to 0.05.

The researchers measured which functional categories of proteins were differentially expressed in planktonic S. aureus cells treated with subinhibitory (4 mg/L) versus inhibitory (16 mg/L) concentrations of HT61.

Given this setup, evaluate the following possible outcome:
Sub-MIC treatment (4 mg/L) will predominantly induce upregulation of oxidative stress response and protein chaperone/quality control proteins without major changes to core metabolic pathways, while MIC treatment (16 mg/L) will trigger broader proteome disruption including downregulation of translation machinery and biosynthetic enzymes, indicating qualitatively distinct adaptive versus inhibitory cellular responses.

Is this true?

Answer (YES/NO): NO